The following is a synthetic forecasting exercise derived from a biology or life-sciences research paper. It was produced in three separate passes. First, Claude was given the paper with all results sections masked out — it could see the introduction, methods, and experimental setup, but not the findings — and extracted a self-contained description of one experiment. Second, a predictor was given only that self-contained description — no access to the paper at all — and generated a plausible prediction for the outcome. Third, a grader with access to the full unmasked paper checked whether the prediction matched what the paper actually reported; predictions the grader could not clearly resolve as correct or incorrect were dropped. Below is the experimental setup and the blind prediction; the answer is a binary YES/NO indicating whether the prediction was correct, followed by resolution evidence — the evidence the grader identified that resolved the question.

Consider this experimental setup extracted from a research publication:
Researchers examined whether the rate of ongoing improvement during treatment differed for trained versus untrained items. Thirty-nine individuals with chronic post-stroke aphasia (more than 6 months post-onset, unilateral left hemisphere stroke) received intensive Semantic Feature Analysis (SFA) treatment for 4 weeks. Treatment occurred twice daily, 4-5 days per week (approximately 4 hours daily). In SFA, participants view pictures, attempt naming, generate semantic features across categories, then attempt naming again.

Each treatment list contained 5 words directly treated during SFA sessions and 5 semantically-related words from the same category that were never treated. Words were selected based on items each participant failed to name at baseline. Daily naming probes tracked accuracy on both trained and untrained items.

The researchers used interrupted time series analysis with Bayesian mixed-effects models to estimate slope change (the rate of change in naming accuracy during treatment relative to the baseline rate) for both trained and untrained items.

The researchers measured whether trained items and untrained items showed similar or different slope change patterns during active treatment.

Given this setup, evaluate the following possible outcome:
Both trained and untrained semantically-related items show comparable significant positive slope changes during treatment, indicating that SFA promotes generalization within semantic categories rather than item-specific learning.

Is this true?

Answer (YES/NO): NO